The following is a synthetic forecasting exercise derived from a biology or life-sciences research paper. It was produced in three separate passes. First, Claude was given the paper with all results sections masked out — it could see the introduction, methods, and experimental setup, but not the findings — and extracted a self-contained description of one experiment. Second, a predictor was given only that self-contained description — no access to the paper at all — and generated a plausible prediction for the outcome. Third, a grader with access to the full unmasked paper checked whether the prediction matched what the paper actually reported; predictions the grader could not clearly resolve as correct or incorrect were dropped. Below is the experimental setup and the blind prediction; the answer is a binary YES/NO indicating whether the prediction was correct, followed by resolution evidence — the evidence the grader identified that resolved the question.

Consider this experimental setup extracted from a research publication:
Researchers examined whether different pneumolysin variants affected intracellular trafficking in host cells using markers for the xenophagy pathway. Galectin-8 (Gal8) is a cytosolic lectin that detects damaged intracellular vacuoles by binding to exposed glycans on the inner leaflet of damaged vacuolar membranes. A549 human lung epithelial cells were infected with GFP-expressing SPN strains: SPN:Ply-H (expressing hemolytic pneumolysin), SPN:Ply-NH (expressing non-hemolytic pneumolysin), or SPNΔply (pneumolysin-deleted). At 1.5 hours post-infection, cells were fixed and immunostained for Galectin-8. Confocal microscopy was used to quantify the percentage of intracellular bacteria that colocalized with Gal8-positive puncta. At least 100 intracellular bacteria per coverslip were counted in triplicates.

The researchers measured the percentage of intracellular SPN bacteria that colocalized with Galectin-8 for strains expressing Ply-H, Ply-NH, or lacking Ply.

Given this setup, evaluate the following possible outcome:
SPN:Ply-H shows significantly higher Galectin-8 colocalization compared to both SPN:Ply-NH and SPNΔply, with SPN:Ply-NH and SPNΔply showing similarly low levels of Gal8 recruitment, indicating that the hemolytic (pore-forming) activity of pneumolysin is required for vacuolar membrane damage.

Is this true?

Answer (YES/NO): YES